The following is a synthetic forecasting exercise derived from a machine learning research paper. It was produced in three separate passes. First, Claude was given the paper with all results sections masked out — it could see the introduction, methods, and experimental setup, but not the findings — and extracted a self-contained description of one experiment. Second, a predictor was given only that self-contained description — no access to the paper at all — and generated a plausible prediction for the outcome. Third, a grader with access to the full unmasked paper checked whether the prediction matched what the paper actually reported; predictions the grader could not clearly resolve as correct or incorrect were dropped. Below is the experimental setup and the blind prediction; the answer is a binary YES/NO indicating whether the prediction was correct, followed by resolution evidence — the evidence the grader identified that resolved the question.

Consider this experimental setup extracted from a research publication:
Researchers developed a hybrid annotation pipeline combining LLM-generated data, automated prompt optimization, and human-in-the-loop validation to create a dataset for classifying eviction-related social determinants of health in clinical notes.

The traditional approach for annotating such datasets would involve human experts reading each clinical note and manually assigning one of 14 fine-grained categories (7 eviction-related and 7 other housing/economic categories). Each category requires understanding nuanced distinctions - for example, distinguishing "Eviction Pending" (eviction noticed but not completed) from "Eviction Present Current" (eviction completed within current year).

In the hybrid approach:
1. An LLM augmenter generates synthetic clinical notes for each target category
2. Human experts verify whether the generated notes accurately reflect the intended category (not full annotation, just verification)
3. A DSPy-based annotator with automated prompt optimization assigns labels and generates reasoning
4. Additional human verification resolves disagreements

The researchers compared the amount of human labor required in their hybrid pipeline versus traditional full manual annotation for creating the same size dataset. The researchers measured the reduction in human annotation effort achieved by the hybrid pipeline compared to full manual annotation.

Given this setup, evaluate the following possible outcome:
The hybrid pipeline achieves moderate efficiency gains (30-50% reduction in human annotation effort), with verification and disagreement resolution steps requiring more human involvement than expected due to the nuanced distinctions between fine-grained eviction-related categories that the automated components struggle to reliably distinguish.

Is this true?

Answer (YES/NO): NO